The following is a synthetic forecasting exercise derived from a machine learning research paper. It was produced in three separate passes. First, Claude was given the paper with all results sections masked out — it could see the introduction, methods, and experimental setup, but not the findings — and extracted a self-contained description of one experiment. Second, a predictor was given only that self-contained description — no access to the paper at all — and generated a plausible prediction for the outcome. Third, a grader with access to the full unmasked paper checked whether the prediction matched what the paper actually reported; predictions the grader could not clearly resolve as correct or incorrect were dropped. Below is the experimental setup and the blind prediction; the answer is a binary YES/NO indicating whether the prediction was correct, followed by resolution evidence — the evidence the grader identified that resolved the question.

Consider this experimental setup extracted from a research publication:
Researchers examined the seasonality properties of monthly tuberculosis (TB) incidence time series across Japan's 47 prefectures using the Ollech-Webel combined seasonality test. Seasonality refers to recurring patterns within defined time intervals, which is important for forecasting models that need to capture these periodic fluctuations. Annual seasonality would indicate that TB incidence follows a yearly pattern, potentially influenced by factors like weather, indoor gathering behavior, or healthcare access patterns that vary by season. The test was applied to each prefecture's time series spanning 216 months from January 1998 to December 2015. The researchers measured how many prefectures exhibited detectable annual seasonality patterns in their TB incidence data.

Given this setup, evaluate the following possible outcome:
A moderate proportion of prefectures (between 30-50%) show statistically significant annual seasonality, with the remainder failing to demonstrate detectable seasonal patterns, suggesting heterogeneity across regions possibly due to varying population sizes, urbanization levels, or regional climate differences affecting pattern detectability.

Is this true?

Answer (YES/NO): NO